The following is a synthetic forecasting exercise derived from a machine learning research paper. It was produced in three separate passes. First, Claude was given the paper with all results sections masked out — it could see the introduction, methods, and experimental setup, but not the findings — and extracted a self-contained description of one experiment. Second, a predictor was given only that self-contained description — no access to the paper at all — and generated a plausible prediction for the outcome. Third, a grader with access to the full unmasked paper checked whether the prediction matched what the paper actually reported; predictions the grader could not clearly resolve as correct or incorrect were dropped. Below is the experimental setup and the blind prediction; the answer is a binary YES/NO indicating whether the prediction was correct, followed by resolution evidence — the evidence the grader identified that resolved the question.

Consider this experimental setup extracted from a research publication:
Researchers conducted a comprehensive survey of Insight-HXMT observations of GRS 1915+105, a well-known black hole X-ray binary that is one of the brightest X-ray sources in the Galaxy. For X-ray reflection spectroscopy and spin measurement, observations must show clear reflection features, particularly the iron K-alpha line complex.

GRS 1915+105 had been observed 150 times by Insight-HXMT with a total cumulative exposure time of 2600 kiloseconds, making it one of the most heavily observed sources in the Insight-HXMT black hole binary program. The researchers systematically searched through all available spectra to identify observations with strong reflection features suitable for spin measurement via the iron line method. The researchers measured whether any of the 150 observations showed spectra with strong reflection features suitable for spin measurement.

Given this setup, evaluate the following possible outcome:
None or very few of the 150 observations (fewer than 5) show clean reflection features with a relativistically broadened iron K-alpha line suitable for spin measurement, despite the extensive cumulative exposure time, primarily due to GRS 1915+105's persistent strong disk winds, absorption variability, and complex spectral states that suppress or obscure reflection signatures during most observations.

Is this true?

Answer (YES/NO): YES